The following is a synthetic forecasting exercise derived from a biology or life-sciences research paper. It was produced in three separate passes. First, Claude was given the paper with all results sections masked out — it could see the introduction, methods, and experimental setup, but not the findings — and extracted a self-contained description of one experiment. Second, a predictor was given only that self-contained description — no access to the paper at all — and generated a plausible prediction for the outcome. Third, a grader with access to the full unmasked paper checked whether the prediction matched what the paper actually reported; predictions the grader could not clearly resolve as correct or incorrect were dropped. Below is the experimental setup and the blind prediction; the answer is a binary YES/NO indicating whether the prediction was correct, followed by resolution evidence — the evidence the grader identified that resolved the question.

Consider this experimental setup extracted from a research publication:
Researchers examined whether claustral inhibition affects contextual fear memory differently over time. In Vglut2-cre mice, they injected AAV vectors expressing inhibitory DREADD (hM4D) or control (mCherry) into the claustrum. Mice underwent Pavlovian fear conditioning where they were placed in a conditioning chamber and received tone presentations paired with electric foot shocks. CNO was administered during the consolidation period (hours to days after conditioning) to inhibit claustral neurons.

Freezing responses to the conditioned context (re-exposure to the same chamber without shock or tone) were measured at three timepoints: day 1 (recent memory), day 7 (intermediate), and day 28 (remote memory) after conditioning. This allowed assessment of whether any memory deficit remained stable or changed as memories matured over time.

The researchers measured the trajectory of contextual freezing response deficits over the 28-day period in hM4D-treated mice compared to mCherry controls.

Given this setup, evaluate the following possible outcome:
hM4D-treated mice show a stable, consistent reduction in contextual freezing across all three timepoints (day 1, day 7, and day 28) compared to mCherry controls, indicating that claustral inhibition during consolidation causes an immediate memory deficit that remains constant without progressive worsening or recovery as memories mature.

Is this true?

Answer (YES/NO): NO